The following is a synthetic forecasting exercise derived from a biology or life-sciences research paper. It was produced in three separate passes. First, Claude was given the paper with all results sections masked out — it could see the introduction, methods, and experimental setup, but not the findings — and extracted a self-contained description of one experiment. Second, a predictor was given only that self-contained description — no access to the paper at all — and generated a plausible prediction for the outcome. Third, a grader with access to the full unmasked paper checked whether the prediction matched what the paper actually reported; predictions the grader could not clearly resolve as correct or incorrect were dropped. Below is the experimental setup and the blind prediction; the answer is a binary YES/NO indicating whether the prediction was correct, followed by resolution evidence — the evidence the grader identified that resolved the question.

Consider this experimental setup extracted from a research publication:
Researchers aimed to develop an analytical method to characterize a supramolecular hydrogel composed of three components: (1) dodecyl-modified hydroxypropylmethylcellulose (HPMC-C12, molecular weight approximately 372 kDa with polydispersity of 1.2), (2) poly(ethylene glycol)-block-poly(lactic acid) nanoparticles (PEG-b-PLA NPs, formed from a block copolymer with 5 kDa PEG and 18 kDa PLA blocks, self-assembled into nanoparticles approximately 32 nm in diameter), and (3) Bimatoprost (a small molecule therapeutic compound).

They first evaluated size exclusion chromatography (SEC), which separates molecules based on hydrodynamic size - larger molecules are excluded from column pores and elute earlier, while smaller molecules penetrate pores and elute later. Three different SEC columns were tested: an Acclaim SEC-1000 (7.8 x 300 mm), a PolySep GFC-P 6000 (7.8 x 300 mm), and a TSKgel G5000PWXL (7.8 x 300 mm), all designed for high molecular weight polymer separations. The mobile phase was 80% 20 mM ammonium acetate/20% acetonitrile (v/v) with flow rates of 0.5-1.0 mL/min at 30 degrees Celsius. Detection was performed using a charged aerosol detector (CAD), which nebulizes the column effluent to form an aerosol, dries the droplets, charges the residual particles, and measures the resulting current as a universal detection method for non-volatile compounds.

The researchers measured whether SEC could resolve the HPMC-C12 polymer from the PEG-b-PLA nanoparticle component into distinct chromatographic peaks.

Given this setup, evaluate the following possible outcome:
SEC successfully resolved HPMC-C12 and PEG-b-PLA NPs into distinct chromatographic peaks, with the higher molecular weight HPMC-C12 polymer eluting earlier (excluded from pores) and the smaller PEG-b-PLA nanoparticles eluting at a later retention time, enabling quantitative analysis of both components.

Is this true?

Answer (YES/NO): NO